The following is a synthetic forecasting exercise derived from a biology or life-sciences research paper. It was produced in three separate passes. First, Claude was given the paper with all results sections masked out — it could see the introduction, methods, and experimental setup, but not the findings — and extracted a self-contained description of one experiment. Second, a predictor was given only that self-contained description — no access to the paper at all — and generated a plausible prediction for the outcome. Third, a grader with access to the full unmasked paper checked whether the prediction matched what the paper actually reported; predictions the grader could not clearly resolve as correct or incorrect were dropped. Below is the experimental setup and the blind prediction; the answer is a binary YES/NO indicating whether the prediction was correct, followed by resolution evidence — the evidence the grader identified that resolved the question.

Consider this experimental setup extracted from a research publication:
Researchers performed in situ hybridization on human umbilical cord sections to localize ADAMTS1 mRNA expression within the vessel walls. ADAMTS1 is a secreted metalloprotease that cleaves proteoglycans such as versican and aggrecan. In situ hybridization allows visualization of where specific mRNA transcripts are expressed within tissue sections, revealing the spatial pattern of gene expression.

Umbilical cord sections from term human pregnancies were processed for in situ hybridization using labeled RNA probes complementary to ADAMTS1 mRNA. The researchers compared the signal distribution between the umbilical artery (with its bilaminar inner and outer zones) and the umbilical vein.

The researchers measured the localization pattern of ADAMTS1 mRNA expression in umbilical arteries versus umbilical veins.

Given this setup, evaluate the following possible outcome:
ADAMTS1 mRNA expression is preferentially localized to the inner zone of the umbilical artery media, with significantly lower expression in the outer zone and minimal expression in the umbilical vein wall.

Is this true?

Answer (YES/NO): NO